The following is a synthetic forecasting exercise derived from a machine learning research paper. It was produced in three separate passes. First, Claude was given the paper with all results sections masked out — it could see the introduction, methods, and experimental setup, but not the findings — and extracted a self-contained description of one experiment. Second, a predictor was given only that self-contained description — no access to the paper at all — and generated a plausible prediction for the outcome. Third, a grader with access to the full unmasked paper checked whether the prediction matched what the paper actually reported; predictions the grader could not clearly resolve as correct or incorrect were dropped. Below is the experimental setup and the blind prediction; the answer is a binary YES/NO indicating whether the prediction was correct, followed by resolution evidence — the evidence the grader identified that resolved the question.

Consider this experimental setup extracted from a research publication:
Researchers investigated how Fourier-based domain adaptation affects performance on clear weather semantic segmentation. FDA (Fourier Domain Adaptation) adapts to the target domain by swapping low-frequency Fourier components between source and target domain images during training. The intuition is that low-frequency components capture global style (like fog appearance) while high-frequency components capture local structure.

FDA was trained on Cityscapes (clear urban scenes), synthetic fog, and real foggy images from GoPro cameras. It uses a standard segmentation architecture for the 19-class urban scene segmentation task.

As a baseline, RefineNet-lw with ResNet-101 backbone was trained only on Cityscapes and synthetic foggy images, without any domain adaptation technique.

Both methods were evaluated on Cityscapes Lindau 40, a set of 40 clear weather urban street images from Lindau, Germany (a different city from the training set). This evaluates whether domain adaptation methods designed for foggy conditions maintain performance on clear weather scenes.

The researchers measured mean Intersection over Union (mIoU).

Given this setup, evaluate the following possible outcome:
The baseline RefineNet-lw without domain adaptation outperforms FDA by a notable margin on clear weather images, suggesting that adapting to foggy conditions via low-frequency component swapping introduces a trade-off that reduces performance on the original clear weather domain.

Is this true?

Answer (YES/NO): YES